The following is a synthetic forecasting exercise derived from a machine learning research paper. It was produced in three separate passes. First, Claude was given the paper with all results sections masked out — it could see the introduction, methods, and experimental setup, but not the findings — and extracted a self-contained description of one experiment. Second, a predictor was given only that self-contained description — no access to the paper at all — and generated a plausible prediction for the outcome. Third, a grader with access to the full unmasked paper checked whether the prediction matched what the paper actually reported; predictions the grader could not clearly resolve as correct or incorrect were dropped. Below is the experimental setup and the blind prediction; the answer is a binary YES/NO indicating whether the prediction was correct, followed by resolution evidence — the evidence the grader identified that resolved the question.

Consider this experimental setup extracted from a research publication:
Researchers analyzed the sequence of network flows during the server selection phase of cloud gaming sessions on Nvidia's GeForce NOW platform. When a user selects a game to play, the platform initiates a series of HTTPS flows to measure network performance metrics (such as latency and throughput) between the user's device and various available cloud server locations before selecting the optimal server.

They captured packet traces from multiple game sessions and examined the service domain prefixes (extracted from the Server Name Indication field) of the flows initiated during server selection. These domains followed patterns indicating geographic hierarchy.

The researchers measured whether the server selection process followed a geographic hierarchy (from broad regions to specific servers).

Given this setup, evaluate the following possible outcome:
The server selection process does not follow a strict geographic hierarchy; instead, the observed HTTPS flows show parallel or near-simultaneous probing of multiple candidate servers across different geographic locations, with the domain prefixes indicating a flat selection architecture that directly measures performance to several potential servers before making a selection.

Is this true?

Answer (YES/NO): NO